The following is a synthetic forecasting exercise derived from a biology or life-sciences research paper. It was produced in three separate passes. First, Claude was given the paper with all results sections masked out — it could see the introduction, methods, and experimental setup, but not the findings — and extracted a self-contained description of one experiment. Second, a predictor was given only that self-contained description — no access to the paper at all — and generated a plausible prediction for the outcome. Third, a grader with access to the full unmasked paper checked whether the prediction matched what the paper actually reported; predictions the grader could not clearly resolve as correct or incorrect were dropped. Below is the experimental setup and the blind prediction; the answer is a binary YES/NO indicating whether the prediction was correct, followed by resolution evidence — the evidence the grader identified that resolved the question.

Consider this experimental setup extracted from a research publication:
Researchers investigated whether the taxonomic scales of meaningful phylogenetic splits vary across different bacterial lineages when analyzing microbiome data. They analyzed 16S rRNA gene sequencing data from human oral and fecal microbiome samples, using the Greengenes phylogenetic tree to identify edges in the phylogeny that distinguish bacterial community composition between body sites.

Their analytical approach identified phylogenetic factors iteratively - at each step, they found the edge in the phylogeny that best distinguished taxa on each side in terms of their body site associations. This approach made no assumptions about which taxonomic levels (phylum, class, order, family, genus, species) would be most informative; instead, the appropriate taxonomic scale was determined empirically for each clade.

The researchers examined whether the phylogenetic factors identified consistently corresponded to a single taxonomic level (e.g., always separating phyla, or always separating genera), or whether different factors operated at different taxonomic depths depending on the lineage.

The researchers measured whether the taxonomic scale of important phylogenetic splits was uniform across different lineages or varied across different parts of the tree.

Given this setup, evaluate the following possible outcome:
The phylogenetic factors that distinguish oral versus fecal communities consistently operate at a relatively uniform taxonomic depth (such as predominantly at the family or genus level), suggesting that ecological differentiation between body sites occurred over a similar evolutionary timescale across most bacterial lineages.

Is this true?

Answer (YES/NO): NO